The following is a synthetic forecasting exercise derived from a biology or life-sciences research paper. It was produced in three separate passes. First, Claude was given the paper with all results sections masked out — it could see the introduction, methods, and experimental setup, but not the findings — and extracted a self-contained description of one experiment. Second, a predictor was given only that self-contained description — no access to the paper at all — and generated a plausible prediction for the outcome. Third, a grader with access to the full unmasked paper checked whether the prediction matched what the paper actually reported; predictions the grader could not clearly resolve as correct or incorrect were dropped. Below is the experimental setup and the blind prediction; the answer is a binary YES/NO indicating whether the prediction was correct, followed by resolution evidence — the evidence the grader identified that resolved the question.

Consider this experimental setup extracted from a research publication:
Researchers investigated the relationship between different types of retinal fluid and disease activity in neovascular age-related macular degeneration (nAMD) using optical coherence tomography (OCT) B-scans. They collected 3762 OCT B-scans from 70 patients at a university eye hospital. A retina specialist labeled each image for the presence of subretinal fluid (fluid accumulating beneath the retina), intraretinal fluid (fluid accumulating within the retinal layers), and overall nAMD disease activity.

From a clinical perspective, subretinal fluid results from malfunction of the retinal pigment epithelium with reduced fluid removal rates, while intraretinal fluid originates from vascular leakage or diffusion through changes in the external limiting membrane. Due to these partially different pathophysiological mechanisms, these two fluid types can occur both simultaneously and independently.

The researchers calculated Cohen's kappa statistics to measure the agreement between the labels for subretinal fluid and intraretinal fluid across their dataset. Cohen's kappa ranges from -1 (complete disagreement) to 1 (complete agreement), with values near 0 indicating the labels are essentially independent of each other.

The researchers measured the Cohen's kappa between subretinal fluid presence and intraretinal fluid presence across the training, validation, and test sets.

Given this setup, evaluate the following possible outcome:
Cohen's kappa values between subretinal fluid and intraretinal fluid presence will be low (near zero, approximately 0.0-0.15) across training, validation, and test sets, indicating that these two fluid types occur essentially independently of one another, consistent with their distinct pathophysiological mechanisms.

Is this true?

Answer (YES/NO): YES